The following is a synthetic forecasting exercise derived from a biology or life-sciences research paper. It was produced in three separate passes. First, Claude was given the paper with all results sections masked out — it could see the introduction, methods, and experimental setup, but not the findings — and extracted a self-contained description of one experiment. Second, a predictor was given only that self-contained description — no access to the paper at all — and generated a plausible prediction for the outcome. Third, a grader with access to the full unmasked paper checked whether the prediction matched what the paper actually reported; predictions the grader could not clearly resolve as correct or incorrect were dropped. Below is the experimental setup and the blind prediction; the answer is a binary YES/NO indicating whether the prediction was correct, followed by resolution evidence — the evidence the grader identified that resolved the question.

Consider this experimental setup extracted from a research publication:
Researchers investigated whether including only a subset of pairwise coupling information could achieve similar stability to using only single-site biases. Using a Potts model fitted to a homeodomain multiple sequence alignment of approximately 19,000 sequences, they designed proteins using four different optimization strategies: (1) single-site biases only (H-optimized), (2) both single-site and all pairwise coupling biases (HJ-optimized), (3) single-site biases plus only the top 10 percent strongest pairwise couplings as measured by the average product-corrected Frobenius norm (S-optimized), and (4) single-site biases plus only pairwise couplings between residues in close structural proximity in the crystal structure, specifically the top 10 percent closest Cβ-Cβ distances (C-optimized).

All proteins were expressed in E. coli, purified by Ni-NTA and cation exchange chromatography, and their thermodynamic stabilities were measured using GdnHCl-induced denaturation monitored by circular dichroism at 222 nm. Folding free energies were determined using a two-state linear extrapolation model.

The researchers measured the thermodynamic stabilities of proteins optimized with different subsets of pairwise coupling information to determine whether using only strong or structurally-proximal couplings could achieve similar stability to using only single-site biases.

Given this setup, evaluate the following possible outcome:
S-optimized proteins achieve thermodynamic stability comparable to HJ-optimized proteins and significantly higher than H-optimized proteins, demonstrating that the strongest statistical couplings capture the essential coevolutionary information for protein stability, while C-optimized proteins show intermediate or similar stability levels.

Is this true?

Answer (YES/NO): NO